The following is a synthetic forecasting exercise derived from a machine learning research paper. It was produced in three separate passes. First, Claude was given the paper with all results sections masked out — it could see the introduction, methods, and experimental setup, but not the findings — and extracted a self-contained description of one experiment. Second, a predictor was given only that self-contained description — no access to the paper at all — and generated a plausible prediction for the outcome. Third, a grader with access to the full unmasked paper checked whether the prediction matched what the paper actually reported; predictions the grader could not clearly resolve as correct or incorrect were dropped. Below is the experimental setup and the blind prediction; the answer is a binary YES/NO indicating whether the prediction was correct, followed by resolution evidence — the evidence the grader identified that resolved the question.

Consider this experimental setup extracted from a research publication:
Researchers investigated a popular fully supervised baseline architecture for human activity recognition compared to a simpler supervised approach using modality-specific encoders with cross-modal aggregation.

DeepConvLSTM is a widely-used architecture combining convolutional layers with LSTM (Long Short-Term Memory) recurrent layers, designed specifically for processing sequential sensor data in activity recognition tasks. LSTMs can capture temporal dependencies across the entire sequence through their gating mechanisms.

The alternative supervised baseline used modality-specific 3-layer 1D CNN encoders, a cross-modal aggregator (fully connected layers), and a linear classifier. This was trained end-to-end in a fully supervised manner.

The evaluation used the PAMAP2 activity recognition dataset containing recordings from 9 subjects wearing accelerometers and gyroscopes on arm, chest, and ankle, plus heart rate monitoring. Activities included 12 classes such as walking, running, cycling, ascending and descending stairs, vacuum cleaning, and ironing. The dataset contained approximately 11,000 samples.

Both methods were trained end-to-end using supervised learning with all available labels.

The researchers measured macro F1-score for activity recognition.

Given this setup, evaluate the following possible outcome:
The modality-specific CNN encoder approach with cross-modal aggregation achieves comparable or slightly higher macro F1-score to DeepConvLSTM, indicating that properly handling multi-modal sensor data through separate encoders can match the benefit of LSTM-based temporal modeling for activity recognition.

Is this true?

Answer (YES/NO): NO